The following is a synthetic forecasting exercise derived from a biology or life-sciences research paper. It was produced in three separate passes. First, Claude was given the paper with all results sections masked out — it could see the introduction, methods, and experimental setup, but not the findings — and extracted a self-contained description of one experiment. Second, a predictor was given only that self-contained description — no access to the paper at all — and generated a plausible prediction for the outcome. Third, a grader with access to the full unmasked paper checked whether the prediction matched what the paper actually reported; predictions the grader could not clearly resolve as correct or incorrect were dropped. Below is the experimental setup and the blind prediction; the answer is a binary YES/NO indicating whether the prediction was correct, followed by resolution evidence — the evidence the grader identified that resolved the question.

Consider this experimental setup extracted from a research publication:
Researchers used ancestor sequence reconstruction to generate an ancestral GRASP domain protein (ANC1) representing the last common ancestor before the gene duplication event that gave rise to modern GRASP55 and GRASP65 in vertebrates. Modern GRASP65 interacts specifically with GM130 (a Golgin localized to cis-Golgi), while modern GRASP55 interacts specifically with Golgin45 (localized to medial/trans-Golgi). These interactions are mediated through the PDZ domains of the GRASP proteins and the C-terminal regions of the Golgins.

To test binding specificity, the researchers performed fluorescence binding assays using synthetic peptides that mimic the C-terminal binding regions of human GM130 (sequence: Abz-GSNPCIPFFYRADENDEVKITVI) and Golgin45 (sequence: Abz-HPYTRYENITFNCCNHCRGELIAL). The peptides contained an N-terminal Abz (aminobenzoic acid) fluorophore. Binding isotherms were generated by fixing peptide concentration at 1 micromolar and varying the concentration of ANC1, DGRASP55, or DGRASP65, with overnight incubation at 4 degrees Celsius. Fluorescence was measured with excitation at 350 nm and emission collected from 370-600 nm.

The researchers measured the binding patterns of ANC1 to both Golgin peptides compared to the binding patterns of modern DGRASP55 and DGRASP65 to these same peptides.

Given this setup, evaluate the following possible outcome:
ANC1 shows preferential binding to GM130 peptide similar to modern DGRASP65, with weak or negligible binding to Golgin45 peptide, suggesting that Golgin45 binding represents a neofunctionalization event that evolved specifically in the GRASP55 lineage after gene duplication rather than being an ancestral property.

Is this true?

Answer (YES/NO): NO